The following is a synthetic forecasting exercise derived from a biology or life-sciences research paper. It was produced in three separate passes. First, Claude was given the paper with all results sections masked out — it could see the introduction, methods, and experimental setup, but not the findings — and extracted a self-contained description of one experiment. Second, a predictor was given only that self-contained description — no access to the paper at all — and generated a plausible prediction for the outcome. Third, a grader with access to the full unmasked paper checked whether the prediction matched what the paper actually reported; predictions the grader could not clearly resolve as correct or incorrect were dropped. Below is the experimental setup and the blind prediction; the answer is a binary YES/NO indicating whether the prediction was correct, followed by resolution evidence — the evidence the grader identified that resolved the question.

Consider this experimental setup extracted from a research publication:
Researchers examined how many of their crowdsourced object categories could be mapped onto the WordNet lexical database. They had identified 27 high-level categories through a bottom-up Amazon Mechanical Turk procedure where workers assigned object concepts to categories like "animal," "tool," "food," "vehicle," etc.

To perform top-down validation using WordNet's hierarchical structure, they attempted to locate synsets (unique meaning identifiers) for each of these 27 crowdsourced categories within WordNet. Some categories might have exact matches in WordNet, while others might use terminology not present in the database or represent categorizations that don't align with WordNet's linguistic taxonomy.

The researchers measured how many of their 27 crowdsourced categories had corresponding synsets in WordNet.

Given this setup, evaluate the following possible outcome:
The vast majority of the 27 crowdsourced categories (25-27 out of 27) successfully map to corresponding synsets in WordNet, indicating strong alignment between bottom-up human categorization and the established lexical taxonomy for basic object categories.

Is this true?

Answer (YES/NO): NO